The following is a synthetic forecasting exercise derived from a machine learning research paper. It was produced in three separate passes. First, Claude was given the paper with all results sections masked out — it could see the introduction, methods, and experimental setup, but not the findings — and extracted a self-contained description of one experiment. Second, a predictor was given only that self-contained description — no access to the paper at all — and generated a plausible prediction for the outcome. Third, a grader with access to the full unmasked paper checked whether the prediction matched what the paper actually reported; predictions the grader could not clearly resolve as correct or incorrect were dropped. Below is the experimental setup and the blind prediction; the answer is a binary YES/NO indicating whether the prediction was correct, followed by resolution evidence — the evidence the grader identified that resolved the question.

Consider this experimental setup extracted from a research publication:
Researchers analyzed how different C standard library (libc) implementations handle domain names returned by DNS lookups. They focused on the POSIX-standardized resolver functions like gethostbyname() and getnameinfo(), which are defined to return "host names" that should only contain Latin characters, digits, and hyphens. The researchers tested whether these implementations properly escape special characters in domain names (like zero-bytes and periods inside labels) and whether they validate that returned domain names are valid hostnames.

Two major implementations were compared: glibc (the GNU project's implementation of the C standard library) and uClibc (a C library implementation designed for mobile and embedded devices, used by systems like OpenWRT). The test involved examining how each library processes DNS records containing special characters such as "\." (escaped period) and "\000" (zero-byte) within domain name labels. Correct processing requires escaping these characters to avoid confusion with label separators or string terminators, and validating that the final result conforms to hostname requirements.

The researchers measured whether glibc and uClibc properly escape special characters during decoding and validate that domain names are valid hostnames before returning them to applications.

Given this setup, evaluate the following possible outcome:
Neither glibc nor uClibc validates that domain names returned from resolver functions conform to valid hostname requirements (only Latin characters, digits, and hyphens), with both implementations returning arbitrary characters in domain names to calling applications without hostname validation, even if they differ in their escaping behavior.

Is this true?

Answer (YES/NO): NO